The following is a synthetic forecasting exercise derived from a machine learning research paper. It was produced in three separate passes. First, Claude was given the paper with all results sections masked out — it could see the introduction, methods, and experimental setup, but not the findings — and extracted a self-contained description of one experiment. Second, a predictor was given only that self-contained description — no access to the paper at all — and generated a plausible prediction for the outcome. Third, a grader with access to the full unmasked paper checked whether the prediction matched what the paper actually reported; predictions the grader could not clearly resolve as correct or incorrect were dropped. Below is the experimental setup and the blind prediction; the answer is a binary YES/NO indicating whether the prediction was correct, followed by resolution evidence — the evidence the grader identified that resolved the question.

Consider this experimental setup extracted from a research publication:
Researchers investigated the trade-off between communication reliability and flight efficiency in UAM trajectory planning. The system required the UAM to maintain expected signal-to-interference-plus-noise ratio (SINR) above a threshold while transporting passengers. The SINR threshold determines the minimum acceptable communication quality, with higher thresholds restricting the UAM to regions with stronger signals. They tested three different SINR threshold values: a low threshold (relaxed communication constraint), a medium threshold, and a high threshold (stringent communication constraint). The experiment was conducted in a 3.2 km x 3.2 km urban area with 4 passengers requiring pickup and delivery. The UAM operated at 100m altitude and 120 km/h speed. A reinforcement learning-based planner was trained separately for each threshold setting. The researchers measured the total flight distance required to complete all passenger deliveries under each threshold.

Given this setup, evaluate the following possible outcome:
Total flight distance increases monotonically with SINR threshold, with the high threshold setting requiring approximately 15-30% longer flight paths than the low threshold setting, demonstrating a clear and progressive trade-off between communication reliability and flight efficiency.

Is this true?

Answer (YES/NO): YES